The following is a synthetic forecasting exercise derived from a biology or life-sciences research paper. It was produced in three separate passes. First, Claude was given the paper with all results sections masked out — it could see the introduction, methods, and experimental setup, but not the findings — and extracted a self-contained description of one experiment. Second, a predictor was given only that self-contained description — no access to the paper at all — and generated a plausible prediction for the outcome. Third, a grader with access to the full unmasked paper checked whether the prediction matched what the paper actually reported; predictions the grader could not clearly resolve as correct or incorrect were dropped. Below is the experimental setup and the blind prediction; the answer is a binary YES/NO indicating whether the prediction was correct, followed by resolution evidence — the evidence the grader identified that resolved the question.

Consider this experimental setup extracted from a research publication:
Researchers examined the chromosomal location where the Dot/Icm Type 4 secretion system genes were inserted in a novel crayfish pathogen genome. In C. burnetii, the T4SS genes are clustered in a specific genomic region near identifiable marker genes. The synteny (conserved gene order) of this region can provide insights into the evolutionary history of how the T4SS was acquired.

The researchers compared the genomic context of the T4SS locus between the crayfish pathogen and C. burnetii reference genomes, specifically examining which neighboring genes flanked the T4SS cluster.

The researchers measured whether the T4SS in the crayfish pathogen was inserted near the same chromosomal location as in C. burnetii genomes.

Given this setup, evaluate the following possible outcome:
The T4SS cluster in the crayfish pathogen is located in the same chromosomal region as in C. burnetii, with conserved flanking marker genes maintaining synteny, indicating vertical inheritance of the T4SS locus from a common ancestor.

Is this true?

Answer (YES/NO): YES